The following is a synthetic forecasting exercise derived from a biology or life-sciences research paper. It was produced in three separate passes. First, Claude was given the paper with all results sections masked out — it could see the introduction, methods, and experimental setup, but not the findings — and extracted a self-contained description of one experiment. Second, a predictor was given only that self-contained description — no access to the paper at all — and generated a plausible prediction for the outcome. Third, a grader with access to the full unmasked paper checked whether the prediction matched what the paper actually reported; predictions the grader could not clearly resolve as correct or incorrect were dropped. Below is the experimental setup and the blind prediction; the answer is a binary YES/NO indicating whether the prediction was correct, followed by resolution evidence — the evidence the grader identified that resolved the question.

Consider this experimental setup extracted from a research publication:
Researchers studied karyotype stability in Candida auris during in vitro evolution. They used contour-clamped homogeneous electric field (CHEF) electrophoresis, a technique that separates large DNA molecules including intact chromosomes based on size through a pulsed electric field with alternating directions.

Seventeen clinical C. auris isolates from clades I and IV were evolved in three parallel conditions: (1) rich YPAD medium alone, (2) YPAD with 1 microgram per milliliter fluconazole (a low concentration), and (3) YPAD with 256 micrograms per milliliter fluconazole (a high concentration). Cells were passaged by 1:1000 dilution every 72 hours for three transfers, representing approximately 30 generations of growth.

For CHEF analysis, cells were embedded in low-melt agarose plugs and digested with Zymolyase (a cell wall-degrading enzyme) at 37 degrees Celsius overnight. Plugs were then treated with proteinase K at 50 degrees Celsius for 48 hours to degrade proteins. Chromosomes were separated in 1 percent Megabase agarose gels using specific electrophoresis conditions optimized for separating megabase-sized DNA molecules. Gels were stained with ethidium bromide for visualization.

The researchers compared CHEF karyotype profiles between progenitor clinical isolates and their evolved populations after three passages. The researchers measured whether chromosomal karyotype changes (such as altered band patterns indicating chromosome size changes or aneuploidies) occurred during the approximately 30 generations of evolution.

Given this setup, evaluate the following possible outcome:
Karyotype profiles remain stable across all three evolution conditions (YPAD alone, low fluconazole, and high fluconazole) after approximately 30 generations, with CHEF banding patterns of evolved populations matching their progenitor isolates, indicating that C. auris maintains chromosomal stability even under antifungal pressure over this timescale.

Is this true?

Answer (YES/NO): NO